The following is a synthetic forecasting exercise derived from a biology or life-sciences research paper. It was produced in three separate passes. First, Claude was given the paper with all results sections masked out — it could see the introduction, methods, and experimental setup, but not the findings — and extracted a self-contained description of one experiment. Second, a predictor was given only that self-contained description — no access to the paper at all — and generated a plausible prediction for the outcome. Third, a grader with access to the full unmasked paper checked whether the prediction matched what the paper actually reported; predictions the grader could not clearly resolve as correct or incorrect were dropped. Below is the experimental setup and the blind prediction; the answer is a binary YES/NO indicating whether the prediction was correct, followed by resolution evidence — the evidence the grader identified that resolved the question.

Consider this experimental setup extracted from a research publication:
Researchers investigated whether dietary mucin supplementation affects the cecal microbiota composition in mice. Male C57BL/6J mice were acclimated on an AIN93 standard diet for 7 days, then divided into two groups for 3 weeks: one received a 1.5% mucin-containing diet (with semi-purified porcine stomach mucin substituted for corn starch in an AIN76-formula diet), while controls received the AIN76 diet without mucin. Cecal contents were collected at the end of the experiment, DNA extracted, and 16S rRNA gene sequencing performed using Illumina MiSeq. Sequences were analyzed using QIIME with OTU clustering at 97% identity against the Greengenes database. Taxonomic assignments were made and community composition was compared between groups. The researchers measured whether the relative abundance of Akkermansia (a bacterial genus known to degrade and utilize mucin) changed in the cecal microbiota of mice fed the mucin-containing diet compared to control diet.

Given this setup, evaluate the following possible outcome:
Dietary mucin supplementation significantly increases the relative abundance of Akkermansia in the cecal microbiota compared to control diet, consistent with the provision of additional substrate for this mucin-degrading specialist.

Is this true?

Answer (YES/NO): YES